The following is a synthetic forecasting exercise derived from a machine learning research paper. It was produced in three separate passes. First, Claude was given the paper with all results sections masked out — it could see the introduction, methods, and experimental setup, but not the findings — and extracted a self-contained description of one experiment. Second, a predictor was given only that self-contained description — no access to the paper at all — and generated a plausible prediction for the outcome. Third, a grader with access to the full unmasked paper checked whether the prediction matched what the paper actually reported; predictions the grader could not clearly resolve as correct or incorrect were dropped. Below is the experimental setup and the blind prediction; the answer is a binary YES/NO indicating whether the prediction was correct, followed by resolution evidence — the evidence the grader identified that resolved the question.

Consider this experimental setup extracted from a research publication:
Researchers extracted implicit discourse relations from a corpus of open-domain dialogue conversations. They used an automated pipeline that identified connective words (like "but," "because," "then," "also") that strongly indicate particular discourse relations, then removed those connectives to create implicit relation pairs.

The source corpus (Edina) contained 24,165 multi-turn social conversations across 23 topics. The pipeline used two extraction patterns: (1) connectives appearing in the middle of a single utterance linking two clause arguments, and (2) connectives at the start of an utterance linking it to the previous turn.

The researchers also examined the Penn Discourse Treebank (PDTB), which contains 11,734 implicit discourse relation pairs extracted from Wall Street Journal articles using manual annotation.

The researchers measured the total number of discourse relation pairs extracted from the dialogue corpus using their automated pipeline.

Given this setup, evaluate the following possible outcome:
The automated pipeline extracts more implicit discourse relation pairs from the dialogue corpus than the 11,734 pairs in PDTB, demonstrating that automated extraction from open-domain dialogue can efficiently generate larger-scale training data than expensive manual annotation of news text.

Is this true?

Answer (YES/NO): YES